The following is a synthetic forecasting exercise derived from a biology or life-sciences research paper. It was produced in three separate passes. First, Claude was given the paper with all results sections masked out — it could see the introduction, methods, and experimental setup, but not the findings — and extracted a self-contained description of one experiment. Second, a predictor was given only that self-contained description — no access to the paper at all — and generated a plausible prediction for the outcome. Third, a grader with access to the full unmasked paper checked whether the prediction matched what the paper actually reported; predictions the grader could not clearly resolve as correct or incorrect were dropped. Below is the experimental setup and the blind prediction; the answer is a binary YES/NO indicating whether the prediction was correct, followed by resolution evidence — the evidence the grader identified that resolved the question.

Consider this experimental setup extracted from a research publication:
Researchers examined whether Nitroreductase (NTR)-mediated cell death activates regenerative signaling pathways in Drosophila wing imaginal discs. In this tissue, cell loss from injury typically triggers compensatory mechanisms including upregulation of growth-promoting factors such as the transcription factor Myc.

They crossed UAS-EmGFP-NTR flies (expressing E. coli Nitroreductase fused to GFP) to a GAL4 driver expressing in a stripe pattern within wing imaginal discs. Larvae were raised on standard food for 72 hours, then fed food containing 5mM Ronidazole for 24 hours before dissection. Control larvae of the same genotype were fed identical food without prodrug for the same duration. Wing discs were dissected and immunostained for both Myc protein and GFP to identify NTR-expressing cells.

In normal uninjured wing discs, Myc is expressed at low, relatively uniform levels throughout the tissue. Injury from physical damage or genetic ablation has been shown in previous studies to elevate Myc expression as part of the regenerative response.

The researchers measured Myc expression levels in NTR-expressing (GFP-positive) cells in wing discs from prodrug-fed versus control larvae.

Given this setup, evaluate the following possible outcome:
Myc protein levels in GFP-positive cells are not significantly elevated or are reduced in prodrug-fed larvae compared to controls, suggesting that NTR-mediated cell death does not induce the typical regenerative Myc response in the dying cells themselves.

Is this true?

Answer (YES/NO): NO